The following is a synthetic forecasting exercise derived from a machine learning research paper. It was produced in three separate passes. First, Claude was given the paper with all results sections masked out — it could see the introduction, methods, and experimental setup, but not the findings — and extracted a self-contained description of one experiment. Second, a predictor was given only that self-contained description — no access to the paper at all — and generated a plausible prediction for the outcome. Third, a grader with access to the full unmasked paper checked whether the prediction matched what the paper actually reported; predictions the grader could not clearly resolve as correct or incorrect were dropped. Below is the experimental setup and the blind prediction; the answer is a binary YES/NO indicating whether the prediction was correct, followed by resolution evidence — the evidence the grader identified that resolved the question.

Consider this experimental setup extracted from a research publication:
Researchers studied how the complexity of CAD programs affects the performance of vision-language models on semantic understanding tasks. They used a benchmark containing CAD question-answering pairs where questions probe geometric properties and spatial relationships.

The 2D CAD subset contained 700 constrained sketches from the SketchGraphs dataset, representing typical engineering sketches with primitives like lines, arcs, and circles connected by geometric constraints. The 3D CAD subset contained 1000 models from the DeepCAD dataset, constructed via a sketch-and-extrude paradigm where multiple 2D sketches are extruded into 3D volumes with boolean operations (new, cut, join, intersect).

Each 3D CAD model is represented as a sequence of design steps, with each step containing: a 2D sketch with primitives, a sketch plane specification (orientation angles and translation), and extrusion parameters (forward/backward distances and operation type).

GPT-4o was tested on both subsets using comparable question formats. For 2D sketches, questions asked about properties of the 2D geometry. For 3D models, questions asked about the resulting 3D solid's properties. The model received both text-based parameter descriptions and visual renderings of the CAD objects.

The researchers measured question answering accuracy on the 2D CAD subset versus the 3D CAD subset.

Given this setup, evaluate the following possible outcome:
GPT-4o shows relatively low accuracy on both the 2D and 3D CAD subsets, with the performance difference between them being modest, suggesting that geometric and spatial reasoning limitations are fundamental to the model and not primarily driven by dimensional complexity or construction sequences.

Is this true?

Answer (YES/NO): NO